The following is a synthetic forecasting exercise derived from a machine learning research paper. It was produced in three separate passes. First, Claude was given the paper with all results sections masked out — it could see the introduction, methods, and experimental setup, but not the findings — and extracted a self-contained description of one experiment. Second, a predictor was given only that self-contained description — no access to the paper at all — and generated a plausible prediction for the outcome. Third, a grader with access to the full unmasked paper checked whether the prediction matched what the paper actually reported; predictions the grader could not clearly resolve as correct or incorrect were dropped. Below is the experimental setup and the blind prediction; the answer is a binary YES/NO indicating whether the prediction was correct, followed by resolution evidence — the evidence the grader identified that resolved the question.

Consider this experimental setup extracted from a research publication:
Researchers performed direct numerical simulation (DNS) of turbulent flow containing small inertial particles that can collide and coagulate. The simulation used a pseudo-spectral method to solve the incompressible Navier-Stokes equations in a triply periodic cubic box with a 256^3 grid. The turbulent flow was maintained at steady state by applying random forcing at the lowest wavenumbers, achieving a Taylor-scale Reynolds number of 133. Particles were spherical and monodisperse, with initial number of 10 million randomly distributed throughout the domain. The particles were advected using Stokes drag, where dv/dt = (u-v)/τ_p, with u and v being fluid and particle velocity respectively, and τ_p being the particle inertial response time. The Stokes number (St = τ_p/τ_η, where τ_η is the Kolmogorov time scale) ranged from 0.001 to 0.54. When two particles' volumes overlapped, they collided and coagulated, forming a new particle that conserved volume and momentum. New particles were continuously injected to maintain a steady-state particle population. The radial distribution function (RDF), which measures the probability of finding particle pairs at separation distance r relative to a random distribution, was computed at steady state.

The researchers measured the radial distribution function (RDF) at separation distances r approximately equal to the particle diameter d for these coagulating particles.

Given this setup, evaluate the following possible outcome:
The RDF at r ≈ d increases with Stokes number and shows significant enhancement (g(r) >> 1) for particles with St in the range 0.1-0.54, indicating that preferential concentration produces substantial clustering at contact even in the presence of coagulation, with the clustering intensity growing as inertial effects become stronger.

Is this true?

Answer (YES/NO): NO